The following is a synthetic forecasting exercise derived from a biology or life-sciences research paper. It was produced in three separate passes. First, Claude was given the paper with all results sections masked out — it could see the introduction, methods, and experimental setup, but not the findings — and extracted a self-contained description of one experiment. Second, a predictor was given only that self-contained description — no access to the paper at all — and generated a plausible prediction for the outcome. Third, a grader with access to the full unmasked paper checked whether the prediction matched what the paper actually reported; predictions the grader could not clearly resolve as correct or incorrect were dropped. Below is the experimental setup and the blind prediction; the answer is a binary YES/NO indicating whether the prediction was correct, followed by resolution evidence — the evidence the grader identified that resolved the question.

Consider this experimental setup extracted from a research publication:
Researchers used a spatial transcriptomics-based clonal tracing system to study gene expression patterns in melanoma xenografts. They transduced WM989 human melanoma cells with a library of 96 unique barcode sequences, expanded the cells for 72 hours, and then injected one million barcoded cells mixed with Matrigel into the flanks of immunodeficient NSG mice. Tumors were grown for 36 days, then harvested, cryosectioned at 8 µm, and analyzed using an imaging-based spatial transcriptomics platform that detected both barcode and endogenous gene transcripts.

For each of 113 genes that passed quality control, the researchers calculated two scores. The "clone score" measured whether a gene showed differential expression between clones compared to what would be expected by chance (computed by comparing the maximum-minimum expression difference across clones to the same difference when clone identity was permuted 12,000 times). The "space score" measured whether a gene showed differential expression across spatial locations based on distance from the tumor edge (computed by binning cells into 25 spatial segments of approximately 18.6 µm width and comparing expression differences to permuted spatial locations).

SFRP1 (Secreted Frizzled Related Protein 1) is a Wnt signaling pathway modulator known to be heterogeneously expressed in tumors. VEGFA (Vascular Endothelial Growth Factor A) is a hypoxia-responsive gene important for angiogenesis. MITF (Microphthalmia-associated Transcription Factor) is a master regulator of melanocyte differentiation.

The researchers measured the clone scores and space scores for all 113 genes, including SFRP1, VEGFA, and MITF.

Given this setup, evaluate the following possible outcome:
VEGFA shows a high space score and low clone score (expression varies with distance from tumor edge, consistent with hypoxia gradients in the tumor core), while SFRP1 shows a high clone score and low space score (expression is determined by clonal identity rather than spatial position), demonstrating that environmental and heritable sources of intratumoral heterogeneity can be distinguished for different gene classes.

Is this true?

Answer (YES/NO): YES